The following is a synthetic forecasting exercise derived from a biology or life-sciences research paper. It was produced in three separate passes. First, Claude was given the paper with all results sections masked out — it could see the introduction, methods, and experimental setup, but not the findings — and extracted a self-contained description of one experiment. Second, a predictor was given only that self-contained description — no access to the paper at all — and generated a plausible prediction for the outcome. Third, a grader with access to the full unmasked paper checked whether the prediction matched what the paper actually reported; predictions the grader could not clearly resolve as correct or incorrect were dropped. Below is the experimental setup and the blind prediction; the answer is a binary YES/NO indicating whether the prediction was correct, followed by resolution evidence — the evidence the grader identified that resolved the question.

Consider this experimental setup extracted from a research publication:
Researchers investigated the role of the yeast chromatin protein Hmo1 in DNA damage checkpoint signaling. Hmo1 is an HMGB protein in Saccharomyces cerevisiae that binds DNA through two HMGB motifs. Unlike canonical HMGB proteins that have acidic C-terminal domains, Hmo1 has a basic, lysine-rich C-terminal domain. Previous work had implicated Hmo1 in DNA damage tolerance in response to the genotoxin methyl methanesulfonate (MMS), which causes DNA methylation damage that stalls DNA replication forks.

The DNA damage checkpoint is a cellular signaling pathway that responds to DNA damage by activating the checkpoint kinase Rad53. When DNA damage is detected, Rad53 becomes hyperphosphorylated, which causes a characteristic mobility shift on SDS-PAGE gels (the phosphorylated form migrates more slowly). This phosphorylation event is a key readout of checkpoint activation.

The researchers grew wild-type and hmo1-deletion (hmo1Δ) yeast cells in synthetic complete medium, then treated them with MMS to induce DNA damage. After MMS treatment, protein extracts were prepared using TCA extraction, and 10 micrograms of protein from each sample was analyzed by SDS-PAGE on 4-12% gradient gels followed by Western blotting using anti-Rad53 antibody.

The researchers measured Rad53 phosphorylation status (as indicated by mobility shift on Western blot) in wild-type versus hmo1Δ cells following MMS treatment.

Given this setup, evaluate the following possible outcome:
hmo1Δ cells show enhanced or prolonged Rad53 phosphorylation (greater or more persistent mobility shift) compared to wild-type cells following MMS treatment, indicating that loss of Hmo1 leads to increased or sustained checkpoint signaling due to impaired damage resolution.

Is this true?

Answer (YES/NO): NO